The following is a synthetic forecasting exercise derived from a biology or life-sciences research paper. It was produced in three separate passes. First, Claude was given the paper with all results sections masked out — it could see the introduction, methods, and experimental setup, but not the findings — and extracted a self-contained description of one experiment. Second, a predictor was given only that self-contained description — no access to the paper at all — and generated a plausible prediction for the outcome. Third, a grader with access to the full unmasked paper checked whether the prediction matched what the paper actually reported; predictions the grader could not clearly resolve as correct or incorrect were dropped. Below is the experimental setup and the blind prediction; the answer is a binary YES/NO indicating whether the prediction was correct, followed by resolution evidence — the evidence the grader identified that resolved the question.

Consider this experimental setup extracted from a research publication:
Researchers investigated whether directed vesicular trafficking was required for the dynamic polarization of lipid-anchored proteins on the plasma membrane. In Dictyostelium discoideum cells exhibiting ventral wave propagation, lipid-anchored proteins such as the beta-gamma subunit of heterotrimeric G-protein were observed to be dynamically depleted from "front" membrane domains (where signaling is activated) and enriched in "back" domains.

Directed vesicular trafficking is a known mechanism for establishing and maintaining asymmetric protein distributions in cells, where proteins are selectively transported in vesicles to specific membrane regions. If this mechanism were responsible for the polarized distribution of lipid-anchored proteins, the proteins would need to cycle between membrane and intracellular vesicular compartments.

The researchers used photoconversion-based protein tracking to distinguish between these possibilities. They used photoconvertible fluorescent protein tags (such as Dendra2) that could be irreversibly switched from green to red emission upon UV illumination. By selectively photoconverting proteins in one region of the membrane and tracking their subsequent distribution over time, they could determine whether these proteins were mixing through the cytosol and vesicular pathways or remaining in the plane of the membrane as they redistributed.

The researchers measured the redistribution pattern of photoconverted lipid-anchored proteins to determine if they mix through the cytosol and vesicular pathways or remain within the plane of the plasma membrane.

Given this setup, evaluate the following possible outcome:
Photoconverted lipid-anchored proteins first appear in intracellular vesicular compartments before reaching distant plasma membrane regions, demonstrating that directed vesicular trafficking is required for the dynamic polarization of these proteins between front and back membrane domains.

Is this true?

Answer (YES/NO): NO